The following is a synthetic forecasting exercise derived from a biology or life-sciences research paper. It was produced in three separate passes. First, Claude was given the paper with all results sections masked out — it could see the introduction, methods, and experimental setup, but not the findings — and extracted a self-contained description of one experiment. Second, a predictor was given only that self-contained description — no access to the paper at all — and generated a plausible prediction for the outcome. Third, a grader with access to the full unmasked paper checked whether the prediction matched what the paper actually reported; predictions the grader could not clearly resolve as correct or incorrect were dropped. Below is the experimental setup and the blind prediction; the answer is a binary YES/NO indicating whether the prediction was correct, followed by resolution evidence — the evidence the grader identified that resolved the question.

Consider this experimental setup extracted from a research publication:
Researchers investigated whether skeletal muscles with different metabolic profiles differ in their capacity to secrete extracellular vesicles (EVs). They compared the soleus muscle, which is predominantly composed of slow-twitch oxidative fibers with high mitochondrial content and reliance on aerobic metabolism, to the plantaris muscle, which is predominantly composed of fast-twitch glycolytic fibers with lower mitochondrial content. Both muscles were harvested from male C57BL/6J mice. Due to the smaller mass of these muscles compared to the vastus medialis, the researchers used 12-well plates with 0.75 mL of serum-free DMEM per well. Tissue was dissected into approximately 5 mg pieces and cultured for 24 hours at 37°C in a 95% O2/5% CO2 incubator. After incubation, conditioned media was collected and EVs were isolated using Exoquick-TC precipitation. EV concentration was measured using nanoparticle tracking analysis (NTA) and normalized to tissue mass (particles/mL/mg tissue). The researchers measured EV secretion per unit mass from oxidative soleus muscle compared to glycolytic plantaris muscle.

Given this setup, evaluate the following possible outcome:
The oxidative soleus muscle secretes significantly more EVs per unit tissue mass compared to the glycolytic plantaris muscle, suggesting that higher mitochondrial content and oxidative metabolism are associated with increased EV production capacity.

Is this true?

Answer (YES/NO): YES